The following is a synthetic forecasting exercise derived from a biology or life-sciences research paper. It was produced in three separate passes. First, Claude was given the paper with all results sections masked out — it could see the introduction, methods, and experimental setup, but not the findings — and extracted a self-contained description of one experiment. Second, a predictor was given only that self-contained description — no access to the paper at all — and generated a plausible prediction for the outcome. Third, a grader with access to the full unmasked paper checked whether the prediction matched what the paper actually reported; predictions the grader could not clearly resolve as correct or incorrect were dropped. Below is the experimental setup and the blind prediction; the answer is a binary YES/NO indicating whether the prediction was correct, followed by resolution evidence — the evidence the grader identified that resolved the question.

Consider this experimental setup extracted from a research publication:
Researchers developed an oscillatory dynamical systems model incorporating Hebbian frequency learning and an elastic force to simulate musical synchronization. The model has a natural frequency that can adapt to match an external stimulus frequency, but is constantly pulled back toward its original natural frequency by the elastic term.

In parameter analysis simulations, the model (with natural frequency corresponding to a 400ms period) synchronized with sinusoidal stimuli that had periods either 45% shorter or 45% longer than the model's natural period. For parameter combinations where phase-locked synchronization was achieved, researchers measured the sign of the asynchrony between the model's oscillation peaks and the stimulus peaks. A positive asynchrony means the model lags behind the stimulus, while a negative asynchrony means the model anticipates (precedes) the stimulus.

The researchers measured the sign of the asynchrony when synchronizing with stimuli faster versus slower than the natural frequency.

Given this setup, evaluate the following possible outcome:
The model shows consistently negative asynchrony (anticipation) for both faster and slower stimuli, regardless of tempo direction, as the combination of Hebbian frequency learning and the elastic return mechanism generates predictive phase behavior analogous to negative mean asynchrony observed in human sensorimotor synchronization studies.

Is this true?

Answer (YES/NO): NO